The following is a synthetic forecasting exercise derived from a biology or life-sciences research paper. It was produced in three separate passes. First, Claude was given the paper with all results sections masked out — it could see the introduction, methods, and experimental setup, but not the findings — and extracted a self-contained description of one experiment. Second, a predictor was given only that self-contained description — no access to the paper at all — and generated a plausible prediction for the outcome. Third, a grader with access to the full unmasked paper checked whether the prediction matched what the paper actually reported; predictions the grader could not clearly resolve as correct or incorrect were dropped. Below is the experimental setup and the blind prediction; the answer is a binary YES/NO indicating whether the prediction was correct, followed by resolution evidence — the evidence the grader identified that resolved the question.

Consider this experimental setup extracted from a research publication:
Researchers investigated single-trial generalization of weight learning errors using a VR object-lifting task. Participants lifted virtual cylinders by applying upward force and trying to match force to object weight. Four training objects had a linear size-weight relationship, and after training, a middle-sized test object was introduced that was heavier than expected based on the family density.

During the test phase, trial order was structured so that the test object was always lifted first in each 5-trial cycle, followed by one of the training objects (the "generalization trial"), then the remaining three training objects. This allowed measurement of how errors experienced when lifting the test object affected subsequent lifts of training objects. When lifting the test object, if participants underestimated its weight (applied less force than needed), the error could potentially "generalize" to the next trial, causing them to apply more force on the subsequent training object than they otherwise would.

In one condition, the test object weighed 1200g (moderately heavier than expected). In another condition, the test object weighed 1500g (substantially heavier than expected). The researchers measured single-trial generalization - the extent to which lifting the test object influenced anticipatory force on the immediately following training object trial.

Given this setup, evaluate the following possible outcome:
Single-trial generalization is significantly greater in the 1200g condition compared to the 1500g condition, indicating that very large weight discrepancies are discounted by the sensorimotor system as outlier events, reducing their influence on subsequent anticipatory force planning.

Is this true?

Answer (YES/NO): YES